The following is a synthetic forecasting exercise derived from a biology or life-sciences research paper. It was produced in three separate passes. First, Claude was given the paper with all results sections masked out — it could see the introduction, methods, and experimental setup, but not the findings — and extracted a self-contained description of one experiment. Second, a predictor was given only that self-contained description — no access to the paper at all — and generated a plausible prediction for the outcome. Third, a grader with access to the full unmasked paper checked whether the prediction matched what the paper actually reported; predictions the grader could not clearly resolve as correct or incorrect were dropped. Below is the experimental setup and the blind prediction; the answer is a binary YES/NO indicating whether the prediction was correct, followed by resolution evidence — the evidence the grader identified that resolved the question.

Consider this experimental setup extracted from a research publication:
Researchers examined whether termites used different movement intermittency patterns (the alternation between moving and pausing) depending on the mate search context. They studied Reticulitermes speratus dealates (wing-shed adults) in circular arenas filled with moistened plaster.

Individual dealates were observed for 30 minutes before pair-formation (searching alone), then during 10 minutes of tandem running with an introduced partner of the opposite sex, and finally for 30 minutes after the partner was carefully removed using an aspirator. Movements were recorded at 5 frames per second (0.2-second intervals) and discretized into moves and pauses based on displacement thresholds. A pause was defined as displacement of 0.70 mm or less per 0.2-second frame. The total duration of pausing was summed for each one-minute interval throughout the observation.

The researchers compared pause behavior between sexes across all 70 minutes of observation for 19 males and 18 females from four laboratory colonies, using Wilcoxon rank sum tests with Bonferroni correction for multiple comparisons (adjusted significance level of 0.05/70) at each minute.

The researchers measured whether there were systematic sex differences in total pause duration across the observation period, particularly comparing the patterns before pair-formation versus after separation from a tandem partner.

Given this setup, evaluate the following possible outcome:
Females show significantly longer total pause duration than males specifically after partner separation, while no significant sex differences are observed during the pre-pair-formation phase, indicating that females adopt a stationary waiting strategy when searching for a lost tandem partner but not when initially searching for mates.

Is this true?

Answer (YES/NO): YES